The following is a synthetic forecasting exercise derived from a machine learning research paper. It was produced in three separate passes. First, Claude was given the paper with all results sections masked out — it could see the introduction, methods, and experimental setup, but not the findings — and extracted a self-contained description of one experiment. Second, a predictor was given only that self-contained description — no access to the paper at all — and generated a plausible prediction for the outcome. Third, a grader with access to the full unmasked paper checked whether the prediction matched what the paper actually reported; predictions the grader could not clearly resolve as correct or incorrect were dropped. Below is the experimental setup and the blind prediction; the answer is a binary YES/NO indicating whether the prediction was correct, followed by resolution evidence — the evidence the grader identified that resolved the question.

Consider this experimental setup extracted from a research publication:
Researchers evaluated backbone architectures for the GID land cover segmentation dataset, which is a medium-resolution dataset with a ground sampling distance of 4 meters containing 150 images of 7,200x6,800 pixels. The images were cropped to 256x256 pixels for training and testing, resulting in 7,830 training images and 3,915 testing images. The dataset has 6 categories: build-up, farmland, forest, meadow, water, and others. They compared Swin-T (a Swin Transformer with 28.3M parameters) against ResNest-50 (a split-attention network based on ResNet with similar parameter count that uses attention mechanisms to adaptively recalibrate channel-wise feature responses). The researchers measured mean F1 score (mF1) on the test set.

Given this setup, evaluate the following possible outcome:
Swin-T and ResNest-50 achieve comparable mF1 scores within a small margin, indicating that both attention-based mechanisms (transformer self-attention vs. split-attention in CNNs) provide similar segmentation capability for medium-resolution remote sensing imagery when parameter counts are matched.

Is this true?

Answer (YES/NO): NO